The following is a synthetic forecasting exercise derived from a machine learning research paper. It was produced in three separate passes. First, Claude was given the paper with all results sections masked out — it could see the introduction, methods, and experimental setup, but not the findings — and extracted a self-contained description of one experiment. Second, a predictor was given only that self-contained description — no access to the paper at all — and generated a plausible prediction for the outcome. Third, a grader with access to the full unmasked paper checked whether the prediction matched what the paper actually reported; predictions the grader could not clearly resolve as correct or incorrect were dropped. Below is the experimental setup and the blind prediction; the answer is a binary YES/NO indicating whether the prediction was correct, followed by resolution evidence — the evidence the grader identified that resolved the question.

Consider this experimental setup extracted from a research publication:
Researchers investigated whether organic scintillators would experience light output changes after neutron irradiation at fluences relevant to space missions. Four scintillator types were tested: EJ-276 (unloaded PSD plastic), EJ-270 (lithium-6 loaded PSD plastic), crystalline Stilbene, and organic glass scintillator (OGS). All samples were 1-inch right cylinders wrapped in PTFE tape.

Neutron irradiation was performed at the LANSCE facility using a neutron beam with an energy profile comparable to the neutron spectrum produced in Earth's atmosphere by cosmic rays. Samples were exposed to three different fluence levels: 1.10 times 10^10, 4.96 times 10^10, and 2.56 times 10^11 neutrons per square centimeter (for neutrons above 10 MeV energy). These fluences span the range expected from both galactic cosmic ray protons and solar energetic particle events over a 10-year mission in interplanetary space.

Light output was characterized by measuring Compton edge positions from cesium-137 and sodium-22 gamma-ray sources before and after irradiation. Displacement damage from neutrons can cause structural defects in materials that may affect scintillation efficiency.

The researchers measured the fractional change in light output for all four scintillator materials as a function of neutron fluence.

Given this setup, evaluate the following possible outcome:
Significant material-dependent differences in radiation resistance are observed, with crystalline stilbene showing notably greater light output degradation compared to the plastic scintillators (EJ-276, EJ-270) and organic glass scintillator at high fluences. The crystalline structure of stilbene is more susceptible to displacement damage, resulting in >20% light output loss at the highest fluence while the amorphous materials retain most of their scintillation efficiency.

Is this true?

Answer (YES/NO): NO